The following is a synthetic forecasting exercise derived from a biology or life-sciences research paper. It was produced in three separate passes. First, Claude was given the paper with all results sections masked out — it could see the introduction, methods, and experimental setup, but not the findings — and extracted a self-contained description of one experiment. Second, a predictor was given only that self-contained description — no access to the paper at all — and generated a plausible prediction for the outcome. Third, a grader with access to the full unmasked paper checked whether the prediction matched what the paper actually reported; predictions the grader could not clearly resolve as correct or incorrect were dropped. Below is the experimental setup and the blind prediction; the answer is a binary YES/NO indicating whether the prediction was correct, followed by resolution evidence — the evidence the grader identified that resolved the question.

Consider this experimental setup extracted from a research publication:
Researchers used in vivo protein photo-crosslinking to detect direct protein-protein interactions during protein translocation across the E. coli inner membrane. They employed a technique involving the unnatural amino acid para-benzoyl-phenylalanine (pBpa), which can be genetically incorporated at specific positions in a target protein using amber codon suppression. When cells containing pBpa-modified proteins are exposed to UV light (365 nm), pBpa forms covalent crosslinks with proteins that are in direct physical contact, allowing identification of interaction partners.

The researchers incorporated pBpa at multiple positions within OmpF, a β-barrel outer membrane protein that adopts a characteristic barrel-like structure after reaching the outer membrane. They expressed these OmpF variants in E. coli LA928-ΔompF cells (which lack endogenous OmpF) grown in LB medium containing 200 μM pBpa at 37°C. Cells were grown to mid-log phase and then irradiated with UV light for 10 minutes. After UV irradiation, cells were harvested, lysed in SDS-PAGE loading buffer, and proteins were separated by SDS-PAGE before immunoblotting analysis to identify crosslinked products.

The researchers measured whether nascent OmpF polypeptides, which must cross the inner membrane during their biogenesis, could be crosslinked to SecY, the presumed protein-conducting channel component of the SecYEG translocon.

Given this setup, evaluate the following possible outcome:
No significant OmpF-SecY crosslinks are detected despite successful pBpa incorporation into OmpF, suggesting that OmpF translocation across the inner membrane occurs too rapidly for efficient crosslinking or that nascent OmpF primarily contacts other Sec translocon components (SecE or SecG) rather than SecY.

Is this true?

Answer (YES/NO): NO